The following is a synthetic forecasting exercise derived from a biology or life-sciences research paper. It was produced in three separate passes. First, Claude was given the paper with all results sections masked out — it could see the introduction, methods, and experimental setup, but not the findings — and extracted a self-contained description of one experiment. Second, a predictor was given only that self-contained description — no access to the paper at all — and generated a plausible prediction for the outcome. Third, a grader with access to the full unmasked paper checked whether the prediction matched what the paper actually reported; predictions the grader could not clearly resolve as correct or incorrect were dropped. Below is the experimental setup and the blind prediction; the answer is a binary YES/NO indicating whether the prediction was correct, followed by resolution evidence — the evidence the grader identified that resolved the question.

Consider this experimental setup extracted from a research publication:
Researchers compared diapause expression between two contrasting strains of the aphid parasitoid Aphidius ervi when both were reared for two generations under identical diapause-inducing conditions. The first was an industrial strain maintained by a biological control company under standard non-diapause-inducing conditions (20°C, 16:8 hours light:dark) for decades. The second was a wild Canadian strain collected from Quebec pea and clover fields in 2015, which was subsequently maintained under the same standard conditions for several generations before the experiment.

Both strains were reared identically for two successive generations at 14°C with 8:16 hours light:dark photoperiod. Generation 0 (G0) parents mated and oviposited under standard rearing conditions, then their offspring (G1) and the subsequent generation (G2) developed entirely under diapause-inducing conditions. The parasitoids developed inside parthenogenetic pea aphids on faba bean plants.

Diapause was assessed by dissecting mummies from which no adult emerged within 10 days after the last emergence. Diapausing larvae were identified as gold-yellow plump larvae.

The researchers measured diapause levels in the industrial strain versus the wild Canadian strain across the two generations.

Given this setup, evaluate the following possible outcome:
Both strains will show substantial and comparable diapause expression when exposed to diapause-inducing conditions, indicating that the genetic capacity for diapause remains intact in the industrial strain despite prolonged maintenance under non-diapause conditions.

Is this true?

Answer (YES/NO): NO